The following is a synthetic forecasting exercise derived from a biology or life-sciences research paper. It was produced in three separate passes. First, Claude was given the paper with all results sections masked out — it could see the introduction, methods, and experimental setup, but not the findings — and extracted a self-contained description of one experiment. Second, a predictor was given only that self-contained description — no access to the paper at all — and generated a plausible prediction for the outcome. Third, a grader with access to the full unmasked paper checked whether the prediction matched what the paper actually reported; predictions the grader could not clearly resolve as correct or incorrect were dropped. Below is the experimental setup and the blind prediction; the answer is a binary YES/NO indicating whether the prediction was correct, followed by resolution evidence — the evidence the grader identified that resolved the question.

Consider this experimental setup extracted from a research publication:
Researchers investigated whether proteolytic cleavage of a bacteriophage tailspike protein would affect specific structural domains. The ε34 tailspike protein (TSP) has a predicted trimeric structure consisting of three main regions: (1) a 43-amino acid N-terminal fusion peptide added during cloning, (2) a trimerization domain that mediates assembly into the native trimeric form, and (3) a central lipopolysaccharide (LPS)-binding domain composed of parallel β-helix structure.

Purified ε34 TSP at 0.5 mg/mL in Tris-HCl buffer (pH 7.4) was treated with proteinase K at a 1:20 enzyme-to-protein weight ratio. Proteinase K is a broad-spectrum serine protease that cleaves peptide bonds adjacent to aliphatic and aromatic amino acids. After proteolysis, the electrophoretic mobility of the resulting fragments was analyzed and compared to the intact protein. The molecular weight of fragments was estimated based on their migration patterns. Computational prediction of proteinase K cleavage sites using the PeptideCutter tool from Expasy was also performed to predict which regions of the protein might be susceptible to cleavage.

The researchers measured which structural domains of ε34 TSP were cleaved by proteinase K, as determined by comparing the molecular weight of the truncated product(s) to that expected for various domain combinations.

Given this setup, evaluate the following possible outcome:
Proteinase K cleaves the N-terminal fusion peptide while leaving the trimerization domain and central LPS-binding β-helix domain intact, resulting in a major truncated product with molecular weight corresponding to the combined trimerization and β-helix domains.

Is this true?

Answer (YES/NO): NO